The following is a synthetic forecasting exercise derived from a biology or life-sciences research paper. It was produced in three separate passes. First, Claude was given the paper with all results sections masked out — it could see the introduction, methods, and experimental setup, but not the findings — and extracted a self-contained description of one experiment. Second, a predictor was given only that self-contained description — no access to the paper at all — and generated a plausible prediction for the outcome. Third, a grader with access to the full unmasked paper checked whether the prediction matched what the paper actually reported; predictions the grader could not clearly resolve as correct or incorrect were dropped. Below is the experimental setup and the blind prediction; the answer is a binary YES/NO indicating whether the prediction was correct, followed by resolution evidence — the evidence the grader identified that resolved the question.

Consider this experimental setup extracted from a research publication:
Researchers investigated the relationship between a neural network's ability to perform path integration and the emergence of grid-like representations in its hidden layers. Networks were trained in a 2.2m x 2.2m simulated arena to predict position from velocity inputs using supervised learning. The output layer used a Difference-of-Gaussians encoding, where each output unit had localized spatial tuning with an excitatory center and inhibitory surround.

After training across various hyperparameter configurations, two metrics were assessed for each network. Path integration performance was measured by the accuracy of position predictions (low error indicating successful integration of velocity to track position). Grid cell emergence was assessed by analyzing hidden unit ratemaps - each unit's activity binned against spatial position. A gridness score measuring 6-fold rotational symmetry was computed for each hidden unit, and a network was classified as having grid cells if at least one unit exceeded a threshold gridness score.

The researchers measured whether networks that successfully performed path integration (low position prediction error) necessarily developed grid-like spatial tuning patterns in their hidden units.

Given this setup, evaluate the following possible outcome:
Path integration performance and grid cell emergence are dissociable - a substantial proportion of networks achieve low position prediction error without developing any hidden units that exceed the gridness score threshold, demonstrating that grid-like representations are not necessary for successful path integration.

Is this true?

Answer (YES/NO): YES